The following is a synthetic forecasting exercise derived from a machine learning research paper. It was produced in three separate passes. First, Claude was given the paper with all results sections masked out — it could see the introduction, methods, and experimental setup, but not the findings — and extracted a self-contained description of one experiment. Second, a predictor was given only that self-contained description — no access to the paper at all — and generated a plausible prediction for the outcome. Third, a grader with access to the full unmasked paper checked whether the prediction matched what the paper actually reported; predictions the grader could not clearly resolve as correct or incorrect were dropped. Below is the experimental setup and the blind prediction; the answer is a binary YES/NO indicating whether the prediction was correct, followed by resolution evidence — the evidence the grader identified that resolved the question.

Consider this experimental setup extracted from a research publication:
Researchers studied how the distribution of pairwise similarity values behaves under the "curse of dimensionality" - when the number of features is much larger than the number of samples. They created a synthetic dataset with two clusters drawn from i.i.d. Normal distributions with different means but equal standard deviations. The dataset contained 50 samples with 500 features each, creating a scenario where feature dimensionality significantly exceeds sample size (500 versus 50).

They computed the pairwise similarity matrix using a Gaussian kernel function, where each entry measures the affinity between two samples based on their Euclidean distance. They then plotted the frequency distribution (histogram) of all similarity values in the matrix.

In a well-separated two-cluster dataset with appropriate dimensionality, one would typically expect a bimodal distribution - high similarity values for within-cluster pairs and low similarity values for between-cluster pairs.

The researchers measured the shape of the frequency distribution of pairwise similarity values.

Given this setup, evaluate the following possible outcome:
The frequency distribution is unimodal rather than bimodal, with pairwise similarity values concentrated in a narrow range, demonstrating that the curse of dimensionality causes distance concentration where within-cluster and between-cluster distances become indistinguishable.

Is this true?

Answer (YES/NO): YES